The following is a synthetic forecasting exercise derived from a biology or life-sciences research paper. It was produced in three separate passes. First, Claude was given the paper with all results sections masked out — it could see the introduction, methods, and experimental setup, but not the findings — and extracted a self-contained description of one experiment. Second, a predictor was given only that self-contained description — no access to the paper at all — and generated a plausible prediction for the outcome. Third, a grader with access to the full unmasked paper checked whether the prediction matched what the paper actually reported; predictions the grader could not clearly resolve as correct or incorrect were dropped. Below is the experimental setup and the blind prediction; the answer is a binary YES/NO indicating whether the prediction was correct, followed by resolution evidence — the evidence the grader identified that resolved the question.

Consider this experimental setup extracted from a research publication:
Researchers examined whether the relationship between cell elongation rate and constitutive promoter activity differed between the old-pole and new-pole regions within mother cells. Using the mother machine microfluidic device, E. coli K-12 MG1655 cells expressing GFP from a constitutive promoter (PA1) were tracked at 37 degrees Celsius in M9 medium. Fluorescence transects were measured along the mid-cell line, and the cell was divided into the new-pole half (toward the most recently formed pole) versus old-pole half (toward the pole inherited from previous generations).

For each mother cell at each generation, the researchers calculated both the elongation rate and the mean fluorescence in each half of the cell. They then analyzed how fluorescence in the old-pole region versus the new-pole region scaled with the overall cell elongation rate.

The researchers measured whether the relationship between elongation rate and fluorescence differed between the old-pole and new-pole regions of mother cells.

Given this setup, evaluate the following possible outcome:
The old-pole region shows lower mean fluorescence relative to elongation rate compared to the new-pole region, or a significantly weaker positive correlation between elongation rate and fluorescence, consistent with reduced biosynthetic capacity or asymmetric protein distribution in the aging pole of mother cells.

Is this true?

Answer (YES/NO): YES